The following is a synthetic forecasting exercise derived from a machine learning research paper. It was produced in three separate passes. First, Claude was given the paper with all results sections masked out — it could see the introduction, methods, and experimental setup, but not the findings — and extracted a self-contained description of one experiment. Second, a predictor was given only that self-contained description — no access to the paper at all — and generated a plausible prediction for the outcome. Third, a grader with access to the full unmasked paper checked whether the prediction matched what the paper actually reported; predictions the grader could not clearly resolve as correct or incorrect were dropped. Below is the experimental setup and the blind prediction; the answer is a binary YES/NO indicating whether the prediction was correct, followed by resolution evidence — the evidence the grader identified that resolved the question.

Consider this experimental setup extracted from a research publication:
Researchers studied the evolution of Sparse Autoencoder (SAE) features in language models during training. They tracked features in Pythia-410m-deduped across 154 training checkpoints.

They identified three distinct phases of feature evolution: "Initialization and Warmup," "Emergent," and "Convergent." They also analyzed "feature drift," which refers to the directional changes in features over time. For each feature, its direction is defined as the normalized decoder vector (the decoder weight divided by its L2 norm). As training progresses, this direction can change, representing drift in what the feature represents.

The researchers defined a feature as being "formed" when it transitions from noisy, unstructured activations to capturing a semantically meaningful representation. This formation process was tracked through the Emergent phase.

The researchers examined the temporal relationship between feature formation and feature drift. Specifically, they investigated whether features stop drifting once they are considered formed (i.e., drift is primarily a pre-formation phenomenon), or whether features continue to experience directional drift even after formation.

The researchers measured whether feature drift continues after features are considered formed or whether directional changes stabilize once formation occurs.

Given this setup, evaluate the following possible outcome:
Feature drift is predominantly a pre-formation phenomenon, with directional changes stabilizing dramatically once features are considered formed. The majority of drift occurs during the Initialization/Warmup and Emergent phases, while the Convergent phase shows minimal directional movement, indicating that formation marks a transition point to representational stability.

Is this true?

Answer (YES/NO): NO